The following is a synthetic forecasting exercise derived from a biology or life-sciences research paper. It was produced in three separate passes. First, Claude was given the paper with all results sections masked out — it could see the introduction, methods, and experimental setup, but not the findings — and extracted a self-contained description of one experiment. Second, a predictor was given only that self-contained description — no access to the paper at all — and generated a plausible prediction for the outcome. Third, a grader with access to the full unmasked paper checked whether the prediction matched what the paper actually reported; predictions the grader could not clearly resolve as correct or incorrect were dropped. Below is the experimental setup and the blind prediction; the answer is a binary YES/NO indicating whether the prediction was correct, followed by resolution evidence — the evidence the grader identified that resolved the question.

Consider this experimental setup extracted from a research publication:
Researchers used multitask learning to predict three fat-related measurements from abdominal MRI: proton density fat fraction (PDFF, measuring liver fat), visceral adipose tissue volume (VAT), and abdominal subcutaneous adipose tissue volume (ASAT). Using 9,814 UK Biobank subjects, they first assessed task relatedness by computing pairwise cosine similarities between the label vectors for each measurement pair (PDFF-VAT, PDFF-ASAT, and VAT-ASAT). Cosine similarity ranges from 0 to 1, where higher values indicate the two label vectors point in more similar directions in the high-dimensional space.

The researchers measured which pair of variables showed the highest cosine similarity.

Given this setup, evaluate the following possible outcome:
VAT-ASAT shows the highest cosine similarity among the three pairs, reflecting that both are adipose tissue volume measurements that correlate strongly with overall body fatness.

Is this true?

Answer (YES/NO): YES